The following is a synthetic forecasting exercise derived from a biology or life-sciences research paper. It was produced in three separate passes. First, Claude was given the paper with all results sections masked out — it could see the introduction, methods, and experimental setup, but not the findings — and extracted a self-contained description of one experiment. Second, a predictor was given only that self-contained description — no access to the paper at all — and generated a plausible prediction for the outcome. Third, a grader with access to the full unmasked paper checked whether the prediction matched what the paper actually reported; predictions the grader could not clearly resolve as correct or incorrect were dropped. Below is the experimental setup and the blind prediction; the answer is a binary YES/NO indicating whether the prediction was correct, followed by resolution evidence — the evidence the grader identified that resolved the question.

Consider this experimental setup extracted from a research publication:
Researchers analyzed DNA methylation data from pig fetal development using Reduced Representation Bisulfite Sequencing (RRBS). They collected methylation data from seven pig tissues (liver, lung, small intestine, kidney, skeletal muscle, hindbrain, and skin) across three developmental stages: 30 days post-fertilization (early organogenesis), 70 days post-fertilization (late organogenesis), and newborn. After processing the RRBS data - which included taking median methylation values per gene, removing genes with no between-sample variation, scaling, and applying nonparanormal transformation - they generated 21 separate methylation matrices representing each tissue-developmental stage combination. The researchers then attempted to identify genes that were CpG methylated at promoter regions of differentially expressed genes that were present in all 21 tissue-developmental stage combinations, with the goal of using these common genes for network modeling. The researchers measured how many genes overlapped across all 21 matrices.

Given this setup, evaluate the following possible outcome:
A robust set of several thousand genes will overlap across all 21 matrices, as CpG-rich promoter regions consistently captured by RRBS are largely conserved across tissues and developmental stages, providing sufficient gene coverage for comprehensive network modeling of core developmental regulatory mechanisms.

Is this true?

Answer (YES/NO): NO